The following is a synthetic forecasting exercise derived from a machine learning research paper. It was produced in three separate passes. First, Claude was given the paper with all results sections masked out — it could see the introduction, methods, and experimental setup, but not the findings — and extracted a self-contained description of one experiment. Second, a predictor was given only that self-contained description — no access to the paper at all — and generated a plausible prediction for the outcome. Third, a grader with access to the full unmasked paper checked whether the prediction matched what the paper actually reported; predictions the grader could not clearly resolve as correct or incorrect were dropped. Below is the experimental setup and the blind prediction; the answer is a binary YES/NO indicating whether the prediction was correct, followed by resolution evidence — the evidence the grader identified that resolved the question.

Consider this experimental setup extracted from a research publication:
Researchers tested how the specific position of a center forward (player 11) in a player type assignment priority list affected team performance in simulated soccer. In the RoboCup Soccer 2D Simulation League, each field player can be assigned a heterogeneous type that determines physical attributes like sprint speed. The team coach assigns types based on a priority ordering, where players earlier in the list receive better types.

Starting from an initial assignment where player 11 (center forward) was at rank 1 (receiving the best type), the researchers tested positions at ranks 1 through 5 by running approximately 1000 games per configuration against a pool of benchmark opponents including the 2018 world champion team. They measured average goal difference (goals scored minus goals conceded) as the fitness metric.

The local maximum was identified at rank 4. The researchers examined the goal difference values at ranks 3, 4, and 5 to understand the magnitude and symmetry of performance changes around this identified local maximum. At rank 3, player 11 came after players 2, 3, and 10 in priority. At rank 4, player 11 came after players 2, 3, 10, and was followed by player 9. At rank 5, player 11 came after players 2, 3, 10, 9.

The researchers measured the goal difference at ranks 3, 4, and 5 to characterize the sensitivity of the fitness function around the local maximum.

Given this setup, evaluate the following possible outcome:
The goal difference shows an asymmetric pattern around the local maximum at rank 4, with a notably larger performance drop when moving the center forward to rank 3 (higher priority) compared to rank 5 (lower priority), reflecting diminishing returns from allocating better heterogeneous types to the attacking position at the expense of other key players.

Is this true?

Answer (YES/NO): NO